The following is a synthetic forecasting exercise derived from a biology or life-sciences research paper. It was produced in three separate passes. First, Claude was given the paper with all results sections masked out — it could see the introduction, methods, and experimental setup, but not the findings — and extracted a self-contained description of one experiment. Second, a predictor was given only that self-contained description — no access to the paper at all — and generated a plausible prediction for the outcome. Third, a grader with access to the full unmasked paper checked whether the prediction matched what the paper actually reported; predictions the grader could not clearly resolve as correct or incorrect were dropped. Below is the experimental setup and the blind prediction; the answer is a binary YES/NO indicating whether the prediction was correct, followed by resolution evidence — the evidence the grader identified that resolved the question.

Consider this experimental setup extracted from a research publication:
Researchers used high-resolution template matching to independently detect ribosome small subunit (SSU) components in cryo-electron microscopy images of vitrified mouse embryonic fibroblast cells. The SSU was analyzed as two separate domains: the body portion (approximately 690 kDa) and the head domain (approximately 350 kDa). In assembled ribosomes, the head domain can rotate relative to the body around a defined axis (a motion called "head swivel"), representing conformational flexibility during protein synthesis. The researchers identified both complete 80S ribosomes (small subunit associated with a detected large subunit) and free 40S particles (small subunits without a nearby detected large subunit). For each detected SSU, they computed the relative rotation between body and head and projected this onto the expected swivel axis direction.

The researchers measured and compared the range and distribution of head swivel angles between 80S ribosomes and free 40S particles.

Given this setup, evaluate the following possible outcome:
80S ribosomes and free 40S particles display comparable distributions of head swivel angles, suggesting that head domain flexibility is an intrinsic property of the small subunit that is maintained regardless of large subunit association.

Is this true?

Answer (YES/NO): NO